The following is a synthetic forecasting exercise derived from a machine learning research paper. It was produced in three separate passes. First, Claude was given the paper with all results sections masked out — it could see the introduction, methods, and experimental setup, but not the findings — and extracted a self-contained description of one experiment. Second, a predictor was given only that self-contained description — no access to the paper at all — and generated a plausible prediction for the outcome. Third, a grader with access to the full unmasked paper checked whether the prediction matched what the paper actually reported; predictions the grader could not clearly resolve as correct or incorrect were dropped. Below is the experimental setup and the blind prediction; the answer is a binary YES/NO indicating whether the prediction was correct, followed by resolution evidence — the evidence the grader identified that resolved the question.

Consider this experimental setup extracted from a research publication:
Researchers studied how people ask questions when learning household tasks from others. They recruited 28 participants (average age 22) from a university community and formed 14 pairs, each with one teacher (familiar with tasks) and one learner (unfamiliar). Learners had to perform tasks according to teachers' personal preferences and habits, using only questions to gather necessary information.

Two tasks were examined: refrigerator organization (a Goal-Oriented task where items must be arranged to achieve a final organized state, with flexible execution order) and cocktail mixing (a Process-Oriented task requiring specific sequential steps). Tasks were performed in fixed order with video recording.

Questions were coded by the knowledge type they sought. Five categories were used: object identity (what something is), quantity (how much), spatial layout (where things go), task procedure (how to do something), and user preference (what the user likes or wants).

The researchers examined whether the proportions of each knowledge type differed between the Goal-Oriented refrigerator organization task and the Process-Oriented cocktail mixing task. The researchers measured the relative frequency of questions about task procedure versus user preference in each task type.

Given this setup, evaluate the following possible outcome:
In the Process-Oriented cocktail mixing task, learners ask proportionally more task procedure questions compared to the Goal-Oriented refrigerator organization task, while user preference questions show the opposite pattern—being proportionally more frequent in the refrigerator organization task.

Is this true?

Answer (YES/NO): NO